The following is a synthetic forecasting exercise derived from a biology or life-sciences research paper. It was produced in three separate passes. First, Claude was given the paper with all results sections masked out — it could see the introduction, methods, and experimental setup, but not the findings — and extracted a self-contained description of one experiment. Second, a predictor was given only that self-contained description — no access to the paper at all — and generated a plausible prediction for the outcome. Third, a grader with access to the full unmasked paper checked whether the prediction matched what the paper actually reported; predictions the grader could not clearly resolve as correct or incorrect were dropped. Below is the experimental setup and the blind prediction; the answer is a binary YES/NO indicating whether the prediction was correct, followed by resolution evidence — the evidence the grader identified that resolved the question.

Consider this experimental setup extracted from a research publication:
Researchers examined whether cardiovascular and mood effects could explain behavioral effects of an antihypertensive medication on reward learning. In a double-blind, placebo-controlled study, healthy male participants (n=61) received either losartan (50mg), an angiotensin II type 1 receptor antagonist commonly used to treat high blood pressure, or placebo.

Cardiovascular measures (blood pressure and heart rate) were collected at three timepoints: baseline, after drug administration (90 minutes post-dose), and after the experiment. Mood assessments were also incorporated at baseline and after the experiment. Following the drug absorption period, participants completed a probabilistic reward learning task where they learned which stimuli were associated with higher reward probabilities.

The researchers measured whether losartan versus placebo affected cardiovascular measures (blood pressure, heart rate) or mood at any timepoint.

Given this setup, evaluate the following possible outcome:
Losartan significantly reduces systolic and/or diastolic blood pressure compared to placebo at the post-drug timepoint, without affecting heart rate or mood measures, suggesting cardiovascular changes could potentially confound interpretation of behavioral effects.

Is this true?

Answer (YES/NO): NO